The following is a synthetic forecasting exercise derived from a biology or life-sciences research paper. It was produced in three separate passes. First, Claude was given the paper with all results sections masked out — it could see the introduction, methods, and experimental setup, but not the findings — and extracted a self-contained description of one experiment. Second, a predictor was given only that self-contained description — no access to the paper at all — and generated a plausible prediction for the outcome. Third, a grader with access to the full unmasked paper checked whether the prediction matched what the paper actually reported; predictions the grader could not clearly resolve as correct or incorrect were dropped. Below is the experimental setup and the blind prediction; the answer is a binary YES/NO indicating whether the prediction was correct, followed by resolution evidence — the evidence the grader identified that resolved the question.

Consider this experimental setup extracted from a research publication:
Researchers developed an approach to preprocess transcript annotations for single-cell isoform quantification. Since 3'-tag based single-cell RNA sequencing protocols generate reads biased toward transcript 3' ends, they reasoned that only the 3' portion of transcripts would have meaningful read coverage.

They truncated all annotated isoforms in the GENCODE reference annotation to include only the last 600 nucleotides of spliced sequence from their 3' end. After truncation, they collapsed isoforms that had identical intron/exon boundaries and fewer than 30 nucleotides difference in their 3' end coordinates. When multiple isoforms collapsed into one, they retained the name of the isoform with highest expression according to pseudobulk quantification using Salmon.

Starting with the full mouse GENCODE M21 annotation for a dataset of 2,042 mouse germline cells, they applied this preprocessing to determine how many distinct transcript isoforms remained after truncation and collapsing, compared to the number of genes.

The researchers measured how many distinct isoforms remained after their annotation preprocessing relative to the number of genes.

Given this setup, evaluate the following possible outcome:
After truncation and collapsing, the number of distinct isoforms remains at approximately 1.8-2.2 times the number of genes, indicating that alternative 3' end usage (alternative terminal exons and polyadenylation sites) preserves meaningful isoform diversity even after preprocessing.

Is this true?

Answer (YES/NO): NO